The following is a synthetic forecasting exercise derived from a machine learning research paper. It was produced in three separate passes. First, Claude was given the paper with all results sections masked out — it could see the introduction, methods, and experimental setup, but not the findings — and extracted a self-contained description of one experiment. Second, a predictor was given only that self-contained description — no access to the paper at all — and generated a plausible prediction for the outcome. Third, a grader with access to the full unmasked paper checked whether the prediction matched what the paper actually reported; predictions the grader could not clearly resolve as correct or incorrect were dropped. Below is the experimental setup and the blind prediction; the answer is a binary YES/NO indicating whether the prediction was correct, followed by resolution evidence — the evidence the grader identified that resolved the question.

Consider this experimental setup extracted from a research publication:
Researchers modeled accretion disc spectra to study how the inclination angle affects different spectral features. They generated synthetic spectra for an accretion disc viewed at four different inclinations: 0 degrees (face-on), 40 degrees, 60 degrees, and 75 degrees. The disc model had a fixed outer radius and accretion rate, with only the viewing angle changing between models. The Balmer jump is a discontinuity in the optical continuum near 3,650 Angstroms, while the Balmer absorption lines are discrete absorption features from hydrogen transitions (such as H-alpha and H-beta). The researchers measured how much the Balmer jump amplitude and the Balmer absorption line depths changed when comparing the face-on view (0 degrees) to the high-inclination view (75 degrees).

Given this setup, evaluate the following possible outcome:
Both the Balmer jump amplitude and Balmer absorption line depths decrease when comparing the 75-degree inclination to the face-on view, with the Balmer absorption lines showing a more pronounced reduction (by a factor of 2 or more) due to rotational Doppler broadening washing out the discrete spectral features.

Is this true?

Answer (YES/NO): YES